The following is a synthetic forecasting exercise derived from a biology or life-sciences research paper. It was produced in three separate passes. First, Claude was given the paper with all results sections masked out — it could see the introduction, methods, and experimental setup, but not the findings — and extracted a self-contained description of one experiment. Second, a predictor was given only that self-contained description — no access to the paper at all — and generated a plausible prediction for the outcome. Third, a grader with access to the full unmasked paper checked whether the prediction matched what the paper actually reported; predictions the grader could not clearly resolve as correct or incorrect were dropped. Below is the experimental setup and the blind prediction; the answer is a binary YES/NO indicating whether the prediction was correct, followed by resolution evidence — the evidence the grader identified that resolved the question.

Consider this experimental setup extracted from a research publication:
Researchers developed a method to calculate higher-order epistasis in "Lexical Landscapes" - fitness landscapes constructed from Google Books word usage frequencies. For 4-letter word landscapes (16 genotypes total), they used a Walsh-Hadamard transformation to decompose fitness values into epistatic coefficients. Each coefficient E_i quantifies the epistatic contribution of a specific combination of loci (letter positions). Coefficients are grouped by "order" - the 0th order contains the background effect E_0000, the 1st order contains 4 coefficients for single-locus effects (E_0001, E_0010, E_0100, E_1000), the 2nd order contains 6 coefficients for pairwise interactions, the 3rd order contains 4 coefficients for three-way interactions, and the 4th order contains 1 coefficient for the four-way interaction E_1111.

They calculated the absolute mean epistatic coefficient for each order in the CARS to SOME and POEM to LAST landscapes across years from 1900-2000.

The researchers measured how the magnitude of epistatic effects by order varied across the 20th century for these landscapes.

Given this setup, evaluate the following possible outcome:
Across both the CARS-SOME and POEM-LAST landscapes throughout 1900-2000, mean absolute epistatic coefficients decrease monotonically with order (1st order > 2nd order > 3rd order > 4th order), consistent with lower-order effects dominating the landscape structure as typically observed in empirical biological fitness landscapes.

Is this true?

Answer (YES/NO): NO